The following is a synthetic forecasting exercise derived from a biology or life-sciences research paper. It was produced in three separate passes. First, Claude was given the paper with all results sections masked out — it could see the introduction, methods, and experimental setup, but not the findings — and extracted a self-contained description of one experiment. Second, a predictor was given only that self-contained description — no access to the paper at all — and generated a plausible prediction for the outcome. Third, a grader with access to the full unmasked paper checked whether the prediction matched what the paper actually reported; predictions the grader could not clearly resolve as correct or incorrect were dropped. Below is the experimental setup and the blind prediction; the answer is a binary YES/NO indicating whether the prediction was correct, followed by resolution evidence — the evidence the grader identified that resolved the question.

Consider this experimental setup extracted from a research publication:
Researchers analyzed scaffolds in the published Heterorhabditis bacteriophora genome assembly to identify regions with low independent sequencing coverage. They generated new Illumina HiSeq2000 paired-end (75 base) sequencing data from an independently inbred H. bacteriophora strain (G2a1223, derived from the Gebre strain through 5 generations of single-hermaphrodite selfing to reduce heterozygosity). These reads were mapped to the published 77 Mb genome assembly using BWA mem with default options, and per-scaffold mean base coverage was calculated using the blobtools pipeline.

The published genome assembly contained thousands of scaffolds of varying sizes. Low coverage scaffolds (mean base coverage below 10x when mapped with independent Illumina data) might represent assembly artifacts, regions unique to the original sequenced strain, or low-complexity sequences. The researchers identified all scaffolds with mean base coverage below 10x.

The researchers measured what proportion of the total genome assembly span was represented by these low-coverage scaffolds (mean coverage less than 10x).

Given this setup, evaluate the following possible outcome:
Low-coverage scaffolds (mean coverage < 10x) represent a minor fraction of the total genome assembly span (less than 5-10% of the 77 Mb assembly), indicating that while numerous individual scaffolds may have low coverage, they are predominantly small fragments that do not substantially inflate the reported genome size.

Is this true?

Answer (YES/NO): YES